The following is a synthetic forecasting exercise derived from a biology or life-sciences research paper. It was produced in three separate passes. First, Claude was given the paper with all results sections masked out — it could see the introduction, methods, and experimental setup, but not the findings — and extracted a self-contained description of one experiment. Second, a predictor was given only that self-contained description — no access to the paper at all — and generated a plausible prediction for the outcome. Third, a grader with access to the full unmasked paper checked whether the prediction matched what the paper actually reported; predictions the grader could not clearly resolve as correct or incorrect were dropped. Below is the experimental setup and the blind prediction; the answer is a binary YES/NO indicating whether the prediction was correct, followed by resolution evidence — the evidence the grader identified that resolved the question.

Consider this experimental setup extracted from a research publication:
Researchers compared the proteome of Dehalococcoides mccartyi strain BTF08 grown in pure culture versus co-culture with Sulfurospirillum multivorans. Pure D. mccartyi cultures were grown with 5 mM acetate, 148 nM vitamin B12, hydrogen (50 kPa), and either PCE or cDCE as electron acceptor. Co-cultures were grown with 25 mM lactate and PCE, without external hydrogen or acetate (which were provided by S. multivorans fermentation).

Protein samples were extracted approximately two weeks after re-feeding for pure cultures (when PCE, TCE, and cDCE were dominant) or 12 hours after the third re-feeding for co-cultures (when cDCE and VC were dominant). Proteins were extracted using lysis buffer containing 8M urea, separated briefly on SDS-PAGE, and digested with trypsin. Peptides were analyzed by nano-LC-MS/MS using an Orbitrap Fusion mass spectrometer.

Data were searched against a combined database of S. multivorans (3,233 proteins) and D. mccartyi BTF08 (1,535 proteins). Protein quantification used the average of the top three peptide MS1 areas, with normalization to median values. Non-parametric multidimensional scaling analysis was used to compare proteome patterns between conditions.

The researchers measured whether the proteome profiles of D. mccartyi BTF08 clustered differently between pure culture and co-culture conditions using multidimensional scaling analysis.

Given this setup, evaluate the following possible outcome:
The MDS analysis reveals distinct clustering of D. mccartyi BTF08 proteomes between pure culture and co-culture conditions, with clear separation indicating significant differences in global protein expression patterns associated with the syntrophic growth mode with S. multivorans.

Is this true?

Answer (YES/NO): YES